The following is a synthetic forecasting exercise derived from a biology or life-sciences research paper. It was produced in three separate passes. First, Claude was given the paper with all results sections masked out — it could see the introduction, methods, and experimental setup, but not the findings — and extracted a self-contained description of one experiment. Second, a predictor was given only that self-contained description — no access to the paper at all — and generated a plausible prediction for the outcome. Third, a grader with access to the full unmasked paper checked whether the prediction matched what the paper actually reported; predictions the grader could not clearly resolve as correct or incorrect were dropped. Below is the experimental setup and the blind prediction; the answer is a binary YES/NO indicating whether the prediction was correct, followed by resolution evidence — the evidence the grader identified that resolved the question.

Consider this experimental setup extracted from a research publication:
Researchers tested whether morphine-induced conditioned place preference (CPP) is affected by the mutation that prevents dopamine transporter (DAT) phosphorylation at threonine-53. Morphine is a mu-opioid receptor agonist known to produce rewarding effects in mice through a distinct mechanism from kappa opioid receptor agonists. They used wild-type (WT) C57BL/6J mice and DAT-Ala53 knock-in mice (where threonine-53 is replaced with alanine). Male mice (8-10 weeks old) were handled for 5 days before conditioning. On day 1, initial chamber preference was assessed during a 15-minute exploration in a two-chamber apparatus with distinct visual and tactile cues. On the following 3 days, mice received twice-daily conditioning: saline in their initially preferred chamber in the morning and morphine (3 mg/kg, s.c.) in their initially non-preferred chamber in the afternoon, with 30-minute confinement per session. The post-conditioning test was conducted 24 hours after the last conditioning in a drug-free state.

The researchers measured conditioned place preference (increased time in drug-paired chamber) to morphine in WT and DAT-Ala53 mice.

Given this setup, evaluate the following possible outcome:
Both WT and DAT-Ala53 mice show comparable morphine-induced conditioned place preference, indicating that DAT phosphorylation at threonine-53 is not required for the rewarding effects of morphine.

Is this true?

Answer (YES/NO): YES